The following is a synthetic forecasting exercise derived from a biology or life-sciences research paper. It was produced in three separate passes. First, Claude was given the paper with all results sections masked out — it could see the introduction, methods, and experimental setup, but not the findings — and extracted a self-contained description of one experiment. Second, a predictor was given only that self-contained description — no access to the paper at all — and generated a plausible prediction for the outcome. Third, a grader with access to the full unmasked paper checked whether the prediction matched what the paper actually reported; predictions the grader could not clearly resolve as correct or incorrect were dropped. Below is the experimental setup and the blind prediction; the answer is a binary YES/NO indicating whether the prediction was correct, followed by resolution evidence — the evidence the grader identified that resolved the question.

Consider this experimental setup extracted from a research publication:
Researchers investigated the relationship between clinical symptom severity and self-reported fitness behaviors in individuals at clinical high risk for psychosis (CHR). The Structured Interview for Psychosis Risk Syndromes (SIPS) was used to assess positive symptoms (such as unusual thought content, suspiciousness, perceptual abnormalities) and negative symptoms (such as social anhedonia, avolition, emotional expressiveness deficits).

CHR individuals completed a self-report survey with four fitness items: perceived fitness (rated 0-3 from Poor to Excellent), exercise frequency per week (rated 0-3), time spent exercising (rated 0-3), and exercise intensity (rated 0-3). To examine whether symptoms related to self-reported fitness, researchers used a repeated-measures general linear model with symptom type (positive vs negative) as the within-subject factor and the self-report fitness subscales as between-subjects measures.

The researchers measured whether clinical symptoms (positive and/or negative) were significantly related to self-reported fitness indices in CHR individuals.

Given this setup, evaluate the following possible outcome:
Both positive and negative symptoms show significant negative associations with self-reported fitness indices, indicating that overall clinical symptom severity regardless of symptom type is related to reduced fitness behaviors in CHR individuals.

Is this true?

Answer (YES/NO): NO